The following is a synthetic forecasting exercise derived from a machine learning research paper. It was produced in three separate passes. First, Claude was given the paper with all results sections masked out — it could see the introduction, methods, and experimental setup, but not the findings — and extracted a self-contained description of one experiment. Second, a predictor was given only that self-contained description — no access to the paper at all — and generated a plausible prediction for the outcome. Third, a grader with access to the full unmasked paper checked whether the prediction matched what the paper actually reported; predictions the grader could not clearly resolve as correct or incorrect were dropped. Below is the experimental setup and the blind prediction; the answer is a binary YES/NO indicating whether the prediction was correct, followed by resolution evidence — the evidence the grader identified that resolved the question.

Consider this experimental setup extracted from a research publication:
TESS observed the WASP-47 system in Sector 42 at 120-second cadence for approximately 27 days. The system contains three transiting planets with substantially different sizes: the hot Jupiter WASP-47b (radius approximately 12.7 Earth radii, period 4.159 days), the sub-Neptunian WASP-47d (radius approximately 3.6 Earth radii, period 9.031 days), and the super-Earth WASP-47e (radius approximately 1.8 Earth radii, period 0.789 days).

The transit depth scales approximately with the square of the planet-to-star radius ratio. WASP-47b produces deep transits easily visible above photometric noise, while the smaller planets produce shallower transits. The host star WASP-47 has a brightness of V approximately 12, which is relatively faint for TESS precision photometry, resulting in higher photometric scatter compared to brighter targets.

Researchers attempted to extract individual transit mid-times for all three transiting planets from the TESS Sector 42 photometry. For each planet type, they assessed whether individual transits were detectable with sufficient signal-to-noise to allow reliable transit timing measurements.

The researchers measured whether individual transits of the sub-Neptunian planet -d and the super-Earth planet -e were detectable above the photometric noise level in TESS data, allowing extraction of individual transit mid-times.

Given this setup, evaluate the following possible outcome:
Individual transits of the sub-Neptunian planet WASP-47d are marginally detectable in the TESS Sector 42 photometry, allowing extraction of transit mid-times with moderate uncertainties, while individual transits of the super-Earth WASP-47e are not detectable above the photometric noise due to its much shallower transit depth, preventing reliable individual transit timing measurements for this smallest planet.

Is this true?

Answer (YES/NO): NO